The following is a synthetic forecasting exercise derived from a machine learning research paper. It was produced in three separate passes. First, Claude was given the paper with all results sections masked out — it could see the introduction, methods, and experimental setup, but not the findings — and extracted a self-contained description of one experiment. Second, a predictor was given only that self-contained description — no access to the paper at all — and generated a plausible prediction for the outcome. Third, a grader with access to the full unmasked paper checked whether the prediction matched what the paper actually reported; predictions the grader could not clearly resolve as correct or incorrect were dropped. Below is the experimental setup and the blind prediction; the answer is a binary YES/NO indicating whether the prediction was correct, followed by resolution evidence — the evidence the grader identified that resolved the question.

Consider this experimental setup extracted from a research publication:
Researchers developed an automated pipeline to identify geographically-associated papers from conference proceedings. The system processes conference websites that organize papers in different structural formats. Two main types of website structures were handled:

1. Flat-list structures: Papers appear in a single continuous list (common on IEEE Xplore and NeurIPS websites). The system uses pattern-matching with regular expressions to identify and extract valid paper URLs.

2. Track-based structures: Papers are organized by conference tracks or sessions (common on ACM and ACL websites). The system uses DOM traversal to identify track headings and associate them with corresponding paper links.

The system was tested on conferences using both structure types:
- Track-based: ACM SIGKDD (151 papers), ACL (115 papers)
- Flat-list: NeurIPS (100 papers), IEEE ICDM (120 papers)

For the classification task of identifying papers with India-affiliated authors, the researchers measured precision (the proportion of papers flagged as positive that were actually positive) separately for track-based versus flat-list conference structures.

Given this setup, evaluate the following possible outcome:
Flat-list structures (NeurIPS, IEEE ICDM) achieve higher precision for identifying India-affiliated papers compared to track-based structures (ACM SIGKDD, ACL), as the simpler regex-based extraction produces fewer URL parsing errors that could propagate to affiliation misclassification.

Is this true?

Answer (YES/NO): NO